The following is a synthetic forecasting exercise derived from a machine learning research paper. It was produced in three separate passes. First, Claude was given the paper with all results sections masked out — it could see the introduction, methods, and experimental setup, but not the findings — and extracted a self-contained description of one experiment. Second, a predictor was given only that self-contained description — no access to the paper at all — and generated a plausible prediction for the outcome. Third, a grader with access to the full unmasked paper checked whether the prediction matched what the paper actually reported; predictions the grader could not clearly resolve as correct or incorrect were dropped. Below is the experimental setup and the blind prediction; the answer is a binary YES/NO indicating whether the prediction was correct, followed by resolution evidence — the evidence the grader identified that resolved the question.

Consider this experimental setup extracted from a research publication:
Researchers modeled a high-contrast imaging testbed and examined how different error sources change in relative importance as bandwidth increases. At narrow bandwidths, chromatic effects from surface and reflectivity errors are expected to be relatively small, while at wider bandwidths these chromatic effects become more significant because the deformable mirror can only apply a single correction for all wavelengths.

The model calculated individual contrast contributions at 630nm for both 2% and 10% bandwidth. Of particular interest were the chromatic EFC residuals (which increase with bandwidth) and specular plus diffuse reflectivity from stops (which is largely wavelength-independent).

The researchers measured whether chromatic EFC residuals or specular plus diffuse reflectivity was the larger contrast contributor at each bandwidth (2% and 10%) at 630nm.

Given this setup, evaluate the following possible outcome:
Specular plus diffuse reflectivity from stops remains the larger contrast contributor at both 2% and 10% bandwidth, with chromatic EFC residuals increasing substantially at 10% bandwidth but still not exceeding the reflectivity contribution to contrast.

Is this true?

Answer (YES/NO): NO